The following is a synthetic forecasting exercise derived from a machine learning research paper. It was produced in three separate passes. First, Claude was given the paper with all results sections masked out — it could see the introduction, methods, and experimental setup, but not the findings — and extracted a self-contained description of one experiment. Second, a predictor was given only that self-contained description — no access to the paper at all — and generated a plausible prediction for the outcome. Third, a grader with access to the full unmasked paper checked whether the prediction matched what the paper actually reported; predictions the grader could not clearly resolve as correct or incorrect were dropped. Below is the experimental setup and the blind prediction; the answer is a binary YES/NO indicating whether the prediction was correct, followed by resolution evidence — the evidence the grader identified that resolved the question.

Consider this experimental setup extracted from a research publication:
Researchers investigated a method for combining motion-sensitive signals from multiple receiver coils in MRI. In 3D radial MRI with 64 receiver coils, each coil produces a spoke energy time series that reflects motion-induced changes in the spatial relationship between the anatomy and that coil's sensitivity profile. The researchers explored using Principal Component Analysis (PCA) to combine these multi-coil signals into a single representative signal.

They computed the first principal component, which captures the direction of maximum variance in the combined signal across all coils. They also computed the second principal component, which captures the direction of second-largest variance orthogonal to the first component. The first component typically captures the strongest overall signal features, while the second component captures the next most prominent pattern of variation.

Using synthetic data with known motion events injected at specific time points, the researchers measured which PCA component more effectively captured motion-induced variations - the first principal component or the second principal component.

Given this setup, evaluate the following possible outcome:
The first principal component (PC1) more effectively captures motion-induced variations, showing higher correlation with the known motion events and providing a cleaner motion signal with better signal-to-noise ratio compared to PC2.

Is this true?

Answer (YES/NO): NO